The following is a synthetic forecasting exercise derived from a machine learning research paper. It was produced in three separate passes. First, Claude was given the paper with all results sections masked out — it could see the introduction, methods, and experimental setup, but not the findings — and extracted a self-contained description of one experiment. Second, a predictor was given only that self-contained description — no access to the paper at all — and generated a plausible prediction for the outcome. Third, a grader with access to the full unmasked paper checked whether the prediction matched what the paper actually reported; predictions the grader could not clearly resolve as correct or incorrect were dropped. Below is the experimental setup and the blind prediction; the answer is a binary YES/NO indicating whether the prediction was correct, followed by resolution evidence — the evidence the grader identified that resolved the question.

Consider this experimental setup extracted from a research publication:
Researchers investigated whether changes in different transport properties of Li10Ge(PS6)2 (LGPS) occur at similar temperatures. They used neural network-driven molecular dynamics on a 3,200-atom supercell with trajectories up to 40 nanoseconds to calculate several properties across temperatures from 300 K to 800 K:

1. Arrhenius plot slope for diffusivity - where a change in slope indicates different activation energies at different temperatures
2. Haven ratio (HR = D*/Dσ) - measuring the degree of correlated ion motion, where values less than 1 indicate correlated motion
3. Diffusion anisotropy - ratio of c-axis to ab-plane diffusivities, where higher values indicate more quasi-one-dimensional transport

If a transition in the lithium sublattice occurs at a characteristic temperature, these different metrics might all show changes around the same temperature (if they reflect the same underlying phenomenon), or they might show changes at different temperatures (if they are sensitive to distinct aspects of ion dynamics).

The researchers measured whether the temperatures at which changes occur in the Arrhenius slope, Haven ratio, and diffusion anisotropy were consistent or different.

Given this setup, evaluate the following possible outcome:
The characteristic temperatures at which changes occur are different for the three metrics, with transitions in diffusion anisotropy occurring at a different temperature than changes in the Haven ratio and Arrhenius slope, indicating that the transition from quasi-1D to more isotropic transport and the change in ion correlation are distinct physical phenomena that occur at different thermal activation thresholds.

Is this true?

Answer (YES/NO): NO